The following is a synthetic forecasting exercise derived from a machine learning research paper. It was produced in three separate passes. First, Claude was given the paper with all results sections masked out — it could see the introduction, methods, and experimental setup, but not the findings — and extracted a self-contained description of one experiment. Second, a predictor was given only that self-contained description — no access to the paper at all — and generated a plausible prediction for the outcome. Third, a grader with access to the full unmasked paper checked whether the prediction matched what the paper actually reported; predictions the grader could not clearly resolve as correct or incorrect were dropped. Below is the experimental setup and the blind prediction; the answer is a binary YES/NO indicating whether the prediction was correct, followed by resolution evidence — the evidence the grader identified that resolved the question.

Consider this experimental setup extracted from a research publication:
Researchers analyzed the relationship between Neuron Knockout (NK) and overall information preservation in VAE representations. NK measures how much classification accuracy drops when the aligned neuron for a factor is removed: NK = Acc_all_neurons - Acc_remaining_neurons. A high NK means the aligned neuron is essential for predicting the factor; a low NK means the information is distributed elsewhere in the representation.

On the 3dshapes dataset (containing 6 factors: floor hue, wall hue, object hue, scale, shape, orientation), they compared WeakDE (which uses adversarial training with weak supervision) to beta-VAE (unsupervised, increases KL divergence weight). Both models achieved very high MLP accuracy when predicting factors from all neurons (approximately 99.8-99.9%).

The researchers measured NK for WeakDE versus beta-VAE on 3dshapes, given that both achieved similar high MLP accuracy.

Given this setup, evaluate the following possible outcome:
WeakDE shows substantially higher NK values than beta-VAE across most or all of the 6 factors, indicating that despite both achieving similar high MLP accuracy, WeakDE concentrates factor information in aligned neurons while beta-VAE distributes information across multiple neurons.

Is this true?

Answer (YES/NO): NO